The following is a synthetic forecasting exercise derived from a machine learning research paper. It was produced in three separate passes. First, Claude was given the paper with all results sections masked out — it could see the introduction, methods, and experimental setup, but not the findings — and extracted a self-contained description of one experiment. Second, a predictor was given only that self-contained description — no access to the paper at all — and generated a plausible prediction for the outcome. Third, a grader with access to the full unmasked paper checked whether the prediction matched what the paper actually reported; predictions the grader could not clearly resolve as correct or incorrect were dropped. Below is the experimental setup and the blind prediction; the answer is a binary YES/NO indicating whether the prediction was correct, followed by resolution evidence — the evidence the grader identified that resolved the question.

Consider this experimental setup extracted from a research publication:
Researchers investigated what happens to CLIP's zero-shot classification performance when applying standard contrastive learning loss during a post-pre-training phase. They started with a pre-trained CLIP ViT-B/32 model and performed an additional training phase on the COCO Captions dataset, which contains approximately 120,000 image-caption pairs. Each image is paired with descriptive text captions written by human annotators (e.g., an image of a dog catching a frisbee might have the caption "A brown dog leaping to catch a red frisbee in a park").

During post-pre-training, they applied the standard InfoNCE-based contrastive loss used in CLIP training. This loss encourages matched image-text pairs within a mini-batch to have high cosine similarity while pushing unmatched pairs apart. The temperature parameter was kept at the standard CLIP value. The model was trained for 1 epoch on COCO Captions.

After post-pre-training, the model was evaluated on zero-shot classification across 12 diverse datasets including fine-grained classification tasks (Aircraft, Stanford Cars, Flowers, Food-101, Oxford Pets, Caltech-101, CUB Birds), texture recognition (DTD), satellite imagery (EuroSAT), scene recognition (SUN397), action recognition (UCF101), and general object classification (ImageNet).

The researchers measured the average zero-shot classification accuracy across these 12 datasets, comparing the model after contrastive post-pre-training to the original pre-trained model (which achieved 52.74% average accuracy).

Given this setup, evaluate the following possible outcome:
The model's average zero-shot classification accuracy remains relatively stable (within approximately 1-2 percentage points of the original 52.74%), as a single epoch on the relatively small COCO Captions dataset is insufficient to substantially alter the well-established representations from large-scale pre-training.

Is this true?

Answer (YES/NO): NO